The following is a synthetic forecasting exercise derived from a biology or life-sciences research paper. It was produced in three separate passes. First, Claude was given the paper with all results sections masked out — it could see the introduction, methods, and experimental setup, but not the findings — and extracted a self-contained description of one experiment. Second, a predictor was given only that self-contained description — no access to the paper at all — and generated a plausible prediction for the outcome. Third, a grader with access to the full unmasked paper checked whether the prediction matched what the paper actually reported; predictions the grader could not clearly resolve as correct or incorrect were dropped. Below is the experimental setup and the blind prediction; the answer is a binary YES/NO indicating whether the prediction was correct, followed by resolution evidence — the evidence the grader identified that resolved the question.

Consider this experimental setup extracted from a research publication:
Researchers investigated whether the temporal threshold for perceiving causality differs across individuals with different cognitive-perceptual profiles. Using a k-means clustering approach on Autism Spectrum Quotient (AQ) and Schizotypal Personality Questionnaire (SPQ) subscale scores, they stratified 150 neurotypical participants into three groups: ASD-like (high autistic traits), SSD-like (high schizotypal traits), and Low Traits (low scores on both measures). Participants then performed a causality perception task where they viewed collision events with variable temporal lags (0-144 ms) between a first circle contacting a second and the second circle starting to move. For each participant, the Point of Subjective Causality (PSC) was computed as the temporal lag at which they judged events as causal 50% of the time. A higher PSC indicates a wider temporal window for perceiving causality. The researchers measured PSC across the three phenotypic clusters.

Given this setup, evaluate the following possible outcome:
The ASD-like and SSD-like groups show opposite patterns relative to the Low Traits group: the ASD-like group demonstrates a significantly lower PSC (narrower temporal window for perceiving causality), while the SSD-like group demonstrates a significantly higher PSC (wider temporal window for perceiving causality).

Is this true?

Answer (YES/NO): NO